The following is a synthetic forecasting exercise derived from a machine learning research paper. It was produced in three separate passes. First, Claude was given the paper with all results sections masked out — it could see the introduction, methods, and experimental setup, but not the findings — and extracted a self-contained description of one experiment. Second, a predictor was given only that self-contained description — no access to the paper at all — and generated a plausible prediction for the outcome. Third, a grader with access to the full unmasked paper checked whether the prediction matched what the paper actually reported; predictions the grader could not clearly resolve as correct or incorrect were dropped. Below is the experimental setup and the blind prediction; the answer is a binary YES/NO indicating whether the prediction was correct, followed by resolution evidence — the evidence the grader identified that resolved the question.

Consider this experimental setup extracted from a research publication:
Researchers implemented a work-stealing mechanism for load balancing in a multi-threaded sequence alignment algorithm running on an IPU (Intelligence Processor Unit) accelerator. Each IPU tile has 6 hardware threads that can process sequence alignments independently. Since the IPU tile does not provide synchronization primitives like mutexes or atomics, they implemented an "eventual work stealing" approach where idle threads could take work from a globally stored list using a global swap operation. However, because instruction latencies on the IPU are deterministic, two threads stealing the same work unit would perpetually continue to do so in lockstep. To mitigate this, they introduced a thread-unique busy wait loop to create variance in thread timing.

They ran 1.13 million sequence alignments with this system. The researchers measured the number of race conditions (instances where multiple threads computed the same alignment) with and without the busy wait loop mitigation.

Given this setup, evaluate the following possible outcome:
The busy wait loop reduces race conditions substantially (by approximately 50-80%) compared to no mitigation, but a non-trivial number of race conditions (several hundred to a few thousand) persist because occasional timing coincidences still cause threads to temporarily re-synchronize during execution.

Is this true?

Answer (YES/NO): NO